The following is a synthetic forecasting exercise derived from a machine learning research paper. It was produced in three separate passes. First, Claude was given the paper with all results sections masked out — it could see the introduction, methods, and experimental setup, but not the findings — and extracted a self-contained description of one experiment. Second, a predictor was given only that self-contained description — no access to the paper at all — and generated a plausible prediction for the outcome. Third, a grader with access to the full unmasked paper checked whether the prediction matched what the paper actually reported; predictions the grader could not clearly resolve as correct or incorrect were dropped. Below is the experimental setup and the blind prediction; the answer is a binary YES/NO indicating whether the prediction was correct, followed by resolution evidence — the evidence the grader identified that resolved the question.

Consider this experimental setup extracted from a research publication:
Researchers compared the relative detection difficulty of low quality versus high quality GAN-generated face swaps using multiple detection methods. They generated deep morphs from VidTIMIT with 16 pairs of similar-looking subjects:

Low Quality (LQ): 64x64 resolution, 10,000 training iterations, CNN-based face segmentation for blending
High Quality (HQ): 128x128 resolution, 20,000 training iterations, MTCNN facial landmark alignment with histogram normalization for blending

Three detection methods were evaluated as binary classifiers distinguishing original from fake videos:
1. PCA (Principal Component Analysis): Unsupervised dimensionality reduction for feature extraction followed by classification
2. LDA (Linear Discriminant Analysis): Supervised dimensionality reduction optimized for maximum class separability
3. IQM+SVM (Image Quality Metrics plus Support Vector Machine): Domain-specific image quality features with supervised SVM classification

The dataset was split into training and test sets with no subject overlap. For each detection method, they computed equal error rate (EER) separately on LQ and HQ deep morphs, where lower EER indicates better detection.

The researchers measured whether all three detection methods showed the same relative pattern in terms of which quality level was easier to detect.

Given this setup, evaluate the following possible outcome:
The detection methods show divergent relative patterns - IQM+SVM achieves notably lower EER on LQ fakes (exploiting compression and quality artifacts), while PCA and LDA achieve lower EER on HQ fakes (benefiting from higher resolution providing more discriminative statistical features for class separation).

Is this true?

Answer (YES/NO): NO